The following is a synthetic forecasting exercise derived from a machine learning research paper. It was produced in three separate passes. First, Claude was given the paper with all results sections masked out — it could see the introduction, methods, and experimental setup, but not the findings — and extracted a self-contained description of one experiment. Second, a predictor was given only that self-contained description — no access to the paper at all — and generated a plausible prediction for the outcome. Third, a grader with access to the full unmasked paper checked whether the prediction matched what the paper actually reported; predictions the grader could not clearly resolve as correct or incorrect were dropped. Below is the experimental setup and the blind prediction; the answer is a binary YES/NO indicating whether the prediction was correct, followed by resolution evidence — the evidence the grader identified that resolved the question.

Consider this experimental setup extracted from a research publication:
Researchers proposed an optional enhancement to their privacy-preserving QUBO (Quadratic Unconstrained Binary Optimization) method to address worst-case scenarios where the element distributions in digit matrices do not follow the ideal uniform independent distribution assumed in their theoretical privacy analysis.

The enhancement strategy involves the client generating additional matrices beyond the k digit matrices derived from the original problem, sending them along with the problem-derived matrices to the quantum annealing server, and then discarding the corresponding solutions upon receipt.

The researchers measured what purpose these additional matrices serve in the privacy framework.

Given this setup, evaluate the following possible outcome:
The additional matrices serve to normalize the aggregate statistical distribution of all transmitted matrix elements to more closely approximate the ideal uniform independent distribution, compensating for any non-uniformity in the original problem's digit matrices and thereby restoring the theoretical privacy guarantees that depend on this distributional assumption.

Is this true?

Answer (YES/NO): YES